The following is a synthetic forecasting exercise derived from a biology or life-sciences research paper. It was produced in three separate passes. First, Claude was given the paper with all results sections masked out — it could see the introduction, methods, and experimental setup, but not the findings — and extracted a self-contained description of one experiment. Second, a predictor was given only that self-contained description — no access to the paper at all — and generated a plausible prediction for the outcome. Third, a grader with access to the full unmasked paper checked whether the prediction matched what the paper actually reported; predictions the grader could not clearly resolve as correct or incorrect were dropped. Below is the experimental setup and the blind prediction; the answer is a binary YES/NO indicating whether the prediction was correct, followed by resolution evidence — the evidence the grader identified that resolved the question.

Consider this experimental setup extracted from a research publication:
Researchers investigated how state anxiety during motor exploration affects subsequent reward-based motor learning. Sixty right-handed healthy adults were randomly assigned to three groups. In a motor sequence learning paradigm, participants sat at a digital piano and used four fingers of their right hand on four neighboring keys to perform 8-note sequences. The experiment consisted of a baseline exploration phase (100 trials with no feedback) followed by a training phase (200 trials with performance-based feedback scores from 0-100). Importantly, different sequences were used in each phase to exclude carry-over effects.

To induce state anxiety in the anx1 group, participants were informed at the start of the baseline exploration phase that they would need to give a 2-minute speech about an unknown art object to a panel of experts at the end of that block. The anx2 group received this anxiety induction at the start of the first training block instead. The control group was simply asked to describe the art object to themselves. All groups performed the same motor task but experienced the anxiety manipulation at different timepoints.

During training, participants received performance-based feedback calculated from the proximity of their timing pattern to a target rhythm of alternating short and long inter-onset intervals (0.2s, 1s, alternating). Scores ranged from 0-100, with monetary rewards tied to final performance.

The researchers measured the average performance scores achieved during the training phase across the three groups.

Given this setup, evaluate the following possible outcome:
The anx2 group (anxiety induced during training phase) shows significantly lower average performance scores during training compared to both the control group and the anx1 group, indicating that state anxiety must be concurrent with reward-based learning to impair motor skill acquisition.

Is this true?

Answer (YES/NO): NO